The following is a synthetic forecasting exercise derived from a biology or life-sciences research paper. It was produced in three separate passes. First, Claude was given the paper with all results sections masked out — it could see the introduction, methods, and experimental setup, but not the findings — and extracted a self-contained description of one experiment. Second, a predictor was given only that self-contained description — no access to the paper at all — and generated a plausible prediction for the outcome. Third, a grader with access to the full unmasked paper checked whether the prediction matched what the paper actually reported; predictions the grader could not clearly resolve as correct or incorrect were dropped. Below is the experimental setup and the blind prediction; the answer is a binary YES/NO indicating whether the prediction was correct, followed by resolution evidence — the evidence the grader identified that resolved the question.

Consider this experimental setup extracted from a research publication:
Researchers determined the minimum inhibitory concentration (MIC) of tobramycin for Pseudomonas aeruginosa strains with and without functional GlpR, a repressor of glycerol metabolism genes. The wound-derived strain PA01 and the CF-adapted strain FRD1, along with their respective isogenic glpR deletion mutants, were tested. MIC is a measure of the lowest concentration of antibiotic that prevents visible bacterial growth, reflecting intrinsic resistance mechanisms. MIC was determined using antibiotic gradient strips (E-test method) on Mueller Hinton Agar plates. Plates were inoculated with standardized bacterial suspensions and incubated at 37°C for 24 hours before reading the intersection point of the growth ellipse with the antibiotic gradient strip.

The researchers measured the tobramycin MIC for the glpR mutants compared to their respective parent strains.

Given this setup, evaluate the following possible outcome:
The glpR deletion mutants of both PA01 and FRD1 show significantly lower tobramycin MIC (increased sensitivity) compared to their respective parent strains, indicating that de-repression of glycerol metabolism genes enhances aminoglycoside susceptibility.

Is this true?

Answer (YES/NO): NO